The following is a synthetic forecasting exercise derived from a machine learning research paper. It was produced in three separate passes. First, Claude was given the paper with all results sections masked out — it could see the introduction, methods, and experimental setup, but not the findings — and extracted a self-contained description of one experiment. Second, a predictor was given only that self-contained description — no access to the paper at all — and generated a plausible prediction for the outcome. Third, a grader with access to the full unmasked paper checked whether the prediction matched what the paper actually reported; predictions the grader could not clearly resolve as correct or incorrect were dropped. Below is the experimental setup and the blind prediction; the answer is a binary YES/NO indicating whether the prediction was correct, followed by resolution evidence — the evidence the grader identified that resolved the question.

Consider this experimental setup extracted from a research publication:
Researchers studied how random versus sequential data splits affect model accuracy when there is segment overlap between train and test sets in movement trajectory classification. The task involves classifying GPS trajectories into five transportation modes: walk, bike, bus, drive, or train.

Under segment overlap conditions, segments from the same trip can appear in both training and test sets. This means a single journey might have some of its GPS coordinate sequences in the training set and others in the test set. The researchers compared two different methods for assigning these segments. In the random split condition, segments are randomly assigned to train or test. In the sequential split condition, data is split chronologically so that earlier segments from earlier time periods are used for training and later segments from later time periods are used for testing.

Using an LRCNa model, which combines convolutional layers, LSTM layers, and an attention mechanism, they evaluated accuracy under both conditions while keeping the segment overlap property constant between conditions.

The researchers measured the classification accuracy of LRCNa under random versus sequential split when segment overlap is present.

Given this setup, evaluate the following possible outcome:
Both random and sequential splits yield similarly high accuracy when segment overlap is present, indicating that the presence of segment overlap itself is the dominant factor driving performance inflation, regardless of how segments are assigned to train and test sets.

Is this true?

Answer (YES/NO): NO